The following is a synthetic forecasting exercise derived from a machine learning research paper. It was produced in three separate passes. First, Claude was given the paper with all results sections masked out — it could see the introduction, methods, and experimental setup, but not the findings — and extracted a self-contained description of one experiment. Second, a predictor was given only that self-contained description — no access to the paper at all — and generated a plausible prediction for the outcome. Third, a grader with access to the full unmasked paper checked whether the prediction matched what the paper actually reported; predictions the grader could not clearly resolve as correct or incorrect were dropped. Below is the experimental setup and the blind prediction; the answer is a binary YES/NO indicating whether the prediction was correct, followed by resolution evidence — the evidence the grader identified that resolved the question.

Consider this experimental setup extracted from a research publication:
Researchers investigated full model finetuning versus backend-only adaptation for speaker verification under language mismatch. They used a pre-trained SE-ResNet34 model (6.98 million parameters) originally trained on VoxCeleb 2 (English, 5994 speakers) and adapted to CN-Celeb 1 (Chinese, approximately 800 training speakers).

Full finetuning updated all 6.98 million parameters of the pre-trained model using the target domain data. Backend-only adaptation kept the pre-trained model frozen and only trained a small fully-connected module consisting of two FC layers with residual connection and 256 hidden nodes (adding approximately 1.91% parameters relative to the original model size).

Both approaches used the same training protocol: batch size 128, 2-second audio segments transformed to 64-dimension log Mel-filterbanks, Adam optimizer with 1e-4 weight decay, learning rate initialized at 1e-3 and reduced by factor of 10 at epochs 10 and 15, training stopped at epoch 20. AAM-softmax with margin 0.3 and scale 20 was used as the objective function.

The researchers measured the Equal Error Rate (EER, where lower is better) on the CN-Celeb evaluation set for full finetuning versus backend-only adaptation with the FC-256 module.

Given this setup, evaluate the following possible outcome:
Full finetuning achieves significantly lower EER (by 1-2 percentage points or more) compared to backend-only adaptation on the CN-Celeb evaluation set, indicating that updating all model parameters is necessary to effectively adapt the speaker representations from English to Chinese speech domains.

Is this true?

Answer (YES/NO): NO